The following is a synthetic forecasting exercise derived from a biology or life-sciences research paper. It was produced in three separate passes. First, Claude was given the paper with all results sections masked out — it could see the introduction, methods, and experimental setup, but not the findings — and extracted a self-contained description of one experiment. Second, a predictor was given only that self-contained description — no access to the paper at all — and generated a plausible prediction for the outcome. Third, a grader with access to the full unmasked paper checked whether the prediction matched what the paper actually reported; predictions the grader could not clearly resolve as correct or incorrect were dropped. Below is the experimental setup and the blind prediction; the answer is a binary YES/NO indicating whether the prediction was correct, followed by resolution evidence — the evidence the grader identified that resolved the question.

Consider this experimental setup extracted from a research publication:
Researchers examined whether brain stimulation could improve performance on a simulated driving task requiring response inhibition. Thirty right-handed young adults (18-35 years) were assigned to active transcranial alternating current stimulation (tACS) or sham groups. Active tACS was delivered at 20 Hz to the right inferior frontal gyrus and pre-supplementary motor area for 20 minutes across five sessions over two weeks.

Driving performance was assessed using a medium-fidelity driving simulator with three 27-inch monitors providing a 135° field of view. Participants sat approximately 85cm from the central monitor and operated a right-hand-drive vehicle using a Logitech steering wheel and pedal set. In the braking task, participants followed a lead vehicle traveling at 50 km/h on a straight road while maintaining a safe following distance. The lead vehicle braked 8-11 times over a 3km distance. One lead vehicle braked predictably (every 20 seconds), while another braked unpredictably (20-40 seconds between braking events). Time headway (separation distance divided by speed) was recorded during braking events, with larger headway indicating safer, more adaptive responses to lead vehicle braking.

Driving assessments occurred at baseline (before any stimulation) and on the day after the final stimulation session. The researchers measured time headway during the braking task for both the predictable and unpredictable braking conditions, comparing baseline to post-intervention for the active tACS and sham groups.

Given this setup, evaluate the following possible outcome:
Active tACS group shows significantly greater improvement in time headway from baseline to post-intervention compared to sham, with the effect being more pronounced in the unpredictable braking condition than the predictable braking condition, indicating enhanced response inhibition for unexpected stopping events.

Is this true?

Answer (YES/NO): NO